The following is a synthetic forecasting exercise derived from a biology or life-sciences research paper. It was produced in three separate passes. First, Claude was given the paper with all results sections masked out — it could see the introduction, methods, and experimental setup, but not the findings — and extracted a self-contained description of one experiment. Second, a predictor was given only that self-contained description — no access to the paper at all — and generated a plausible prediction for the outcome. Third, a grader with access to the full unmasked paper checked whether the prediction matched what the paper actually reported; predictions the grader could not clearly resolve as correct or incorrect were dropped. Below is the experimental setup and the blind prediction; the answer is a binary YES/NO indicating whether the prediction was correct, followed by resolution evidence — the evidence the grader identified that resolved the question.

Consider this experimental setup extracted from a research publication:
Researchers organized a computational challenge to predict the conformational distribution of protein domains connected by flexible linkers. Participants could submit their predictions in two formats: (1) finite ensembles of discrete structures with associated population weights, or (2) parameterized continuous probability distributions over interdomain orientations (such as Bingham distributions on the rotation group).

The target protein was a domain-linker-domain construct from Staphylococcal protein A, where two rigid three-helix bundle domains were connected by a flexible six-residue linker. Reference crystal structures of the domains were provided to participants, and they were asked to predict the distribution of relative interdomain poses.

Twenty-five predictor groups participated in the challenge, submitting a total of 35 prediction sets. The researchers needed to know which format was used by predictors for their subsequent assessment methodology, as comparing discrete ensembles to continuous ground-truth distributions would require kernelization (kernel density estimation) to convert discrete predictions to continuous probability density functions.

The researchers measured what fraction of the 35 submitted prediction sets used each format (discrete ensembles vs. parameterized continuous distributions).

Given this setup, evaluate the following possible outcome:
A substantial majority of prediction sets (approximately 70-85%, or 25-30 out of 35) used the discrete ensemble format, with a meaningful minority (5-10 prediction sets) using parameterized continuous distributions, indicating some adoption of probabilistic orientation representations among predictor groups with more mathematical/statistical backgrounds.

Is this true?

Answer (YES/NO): NO